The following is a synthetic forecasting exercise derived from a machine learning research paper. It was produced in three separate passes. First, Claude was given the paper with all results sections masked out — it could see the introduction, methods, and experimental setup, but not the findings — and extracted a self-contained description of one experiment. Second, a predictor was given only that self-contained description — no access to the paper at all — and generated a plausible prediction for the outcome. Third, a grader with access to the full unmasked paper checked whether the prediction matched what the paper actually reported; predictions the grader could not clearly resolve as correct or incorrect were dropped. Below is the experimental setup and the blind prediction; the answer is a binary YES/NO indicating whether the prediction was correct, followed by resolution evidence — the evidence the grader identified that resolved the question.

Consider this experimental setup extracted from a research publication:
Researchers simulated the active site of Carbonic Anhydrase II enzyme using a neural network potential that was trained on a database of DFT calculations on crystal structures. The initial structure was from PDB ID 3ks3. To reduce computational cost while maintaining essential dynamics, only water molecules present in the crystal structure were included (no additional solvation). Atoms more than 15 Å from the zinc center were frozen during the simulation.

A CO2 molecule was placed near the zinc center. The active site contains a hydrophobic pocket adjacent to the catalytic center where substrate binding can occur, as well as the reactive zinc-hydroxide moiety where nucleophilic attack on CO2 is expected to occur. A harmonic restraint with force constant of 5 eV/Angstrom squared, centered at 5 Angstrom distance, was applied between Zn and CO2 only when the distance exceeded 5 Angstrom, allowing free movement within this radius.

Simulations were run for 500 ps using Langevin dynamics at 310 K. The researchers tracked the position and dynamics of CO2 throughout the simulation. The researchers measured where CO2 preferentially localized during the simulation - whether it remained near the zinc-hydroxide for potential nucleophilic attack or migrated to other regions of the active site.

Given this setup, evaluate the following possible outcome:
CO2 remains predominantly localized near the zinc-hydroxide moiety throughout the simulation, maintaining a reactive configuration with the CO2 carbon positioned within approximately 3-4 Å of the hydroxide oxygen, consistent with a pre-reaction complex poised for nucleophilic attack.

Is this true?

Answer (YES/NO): NO